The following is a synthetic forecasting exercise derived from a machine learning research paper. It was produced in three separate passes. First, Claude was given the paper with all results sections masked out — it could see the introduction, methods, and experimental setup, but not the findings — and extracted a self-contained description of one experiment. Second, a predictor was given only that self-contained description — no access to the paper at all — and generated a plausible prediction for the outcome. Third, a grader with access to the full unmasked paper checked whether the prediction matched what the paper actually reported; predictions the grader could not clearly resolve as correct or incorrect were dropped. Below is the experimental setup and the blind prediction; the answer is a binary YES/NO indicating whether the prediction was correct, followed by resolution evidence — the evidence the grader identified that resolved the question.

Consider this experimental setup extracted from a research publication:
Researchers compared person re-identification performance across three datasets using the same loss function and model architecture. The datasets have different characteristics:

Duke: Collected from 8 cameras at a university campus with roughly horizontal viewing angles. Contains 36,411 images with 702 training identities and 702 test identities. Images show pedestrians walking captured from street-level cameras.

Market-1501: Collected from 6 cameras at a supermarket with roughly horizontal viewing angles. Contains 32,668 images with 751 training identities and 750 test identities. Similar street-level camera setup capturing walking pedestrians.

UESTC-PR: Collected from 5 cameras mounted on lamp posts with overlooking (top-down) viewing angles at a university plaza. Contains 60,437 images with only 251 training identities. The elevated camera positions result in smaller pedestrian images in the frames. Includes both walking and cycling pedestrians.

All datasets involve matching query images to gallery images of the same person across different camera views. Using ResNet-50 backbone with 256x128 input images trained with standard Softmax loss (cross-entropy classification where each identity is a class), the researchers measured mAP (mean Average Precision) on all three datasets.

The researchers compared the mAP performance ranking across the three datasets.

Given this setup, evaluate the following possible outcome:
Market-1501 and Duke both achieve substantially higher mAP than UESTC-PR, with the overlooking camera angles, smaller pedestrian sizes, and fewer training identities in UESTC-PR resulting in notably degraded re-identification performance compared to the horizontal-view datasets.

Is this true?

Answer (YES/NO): NO